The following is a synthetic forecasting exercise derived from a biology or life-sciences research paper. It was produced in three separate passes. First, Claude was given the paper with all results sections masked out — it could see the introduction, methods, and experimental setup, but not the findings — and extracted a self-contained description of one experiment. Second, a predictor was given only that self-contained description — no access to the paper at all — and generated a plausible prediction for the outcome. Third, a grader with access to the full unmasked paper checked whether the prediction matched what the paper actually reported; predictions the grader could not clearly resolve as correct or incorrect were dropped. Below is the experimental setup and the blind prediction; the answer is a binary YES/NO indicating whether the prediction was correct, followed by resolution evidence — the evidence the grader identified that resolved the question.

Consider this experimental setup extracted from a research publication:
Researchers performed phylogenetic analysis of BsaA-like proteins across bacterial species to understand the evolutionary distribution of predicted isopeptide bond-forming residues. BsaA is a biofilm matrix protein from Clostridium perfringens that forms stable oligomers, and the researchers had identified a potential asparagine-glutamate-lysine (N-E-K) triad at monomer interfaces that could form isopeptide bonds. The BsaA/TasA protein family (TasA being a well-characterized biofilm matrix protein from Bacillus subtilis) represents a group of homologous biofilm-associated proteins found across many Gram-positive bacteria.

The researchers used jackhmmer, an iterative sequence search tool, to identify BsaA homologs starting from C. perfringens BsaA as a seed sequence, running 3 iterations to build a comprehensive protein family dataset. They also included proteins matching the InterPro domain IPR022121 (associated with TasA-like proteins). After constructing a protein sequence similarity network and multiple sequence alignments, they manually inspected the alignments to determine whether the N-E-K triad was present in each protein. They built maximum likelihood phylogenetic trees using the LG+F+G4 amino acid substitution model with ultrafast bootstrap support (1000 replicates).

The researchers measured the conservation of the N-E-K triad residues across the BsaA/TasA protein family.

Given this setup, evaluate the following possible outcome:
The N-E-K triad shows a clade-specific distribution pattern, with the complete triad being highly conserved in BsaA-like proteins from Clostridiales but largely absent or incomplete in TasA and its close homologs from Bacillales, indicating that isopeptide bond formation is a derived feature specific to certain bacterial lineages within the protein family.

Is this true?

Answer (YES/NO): YES